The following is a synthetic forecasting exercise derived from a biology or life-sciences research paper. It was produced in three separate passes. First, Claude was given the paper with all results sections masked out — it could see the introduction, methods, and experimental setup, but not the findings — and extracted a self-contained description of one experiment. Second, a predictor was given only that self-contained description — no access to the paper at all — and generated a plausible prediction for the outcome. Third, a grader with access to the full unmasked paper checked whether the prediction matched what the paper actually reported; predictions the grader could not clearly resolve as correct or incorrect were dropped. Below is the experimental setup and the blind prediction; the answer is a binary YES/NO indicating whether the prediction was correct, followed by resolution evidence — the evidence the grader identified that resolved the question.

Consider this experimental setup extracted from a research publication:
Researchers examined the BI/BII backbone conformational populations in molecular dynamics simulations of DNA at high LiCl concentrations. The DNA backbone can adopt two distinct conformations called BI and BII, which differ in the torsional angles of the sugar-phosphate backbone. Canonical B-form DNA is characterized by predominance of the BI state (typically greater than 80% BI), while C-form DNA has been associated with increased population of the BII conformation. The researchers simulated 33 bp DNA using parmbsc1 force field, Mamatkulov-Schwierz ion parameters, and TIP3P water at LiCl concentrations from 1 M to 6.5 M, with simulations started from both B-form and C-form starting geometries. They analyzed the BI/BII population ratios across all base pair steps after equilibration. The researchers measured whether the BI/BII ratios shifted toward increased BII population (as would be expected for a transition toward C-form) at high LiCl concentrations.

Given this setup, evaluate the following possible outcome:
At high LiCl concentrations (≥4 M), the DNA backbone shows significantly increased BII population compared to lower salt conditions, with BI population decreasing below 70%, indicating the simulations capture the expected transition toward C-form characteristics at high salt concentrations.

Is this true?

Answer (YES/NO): NO